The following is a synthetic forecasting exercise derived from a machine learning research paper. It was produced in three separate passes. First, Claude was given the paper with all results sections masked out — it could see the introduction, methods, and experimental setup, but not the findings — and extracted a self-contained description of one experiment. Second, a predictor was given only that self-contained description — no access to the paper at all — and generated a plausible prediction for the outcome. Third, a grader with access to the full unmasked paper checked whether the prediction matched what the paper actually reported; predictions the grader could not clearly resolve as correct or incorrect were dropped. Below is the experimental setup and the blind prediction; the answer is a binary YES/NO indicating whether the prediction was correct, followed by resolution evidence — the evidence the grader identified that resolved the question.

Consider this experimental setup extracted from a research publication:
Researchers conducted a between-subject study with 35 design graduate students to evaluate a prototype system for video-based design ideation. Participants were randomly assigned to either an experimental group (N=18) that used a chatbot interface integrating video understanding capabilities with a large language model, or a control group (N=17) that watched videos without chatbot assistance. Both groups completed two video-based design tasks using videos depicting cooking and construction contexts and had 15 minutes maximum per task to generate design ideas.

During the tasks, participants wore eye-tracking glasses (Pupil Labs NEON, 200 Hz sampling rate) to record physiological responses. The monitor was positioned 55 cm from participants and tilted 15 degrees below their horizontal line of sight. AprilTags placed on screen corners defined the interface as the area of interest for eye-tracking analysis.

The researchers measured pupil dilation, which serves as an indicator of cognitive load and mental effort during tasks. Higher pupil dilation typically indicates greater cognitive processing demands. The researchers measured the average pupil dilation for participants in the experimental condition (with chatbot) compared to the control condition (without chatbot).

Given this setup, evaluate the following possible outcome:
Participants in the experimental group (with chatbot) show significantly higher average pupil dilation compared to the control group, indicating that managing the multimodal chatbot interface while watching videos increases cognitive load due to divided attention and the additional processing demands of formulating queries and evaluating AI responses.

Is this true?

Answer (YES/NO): YES